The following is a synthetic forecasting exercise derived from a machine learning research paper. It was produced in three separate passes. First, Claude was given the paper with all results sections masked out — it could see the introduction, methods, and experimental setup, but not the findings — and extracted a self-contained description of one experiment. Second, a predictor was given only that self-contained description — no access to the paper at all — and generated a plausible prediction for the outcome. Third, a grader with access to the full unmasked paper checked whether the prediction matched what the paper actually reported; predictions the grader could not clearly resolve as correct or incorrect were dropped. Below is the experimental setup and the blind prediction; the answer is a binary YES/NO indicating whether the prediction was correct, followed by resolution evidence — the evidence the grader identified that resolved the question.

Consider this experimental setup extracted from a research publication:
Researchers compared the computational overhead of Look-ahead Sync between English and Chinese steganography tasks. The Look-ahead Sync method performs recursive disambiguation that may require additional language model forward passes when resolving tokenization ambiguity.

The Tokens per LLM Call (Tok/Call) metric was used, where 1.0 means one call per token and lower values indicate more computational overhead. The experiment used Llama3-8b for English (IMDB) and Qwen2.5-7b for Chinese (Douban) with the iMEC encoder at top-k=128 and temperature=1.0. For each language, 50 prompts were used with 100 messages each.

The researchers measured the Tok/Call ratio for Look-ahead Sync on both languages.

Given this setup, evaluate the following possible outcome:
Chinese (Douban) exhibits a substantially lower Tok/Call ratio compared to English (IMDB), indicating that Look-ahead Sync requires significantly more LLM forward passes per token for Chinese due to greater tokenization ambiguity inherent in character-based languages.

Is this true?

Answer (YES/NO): NO